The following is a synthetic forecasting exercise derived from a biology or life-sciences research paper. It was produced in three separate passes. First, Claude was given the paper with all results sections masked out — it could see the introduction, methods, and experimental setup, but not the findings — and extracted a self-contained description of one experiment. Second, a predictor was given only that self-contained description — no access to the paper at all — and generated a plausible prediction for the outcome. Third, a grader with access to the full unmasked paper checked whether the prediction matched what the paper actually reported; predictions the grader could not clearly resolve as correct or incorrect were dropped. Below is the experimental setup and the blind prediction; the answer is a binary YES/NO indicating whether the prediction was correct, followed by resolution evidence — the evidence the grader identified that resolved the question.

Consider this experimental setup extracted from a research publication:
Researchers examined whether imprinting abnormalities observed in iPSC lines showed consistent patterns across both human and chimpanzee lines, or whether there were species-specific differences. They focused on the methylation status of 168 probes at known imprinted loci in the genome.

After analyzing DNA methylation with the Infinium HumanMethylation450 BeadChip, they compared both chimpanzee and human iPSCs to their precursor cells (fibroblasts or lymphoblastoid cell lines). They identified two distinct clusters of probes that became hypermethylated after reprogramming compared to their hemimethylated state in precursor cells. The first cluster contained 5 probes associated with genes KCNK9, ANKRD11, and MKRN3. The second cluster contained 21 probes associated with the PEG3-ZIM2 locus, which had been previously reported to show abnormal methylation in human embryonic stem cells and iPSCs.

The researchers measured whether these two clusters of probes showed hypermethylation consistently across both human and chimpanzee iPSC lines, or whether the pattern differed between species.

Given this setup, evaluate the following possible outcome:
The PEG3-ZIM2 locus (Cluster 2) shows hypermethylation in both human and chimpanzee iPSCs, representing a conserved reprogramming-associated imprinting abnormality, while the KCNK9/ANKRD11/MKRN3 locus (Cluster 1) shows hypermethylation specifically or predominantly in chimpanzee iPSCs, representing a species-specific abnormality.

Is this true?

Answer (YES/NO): NO